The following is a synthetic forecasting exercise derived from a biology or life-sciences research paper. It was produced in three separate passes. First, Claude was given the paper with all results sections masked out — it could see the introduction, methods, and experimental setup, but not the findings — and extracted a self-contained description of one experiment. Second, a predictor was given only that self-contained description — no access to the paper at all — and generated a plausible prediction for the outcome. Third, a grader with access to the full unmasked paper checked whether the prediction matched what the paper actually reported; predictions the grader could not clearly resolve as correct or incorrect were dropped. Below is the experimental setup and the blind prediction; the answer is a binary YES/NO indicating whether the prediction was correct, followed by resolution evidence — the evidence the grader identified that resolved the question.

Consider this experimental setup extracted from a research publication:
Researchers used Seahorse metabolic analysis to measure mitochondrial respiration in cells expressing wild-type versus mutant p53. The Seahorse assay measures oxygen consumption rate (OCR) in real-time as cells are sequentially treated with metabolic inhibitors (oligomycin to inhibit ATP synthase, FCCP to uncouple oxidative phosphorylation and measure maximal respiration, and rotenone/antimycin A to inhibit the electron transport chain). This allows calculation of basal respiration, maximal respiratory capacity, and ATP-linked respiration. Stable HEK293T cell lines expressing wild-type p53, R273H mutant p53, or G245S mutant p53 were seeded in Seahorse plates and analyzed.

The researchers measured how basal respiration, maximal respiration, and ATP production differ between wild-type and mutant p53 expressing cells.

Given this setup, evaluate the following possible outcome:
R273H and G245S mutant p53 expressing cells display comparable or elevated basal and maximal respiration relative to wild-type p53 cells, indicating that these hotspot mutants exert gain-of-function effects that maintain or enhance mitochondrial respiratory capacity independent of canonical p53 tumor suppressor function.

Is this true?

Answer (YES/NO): YES